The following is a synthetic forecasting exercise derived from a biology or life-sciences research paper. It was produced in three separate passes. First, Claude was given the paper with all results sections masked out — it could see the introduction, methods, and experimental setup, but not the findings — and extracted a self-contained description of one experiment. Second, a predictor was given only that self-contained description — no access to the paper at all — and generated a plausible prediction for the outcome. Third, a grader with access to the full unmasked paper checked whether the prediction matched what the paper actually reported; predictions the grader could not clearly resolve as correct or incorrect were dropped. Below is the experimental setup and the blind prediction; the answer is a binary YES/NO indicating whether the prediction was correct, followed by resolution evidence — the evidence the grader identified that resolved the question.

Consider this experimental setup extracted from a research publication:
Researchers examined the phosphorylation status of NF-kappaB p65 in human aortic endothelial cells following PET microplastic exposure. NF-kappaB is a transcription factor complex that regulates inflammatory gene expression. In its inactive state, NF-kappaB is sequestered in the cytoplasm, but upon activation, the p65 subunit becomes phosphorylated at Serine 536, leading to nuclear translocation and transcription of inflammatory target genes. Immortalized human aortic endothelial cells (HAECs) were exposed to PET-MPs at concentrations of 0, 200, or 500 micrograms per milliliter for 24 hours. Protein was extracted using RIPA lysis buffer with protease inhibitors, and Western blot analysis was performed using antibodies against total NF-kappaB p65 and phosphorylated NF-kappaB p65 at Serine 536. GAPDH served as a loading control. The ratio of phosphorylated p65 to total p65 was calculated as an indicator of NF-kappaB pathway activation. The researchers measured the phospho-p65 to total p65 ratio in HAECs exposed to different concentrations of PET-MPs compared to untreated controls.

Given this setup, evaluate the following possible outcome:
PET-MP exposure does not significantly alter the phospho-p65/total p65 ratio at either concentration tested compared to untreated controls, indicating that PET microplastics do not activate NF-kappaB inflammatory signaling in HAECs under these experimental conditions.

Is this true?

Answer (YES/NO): NO